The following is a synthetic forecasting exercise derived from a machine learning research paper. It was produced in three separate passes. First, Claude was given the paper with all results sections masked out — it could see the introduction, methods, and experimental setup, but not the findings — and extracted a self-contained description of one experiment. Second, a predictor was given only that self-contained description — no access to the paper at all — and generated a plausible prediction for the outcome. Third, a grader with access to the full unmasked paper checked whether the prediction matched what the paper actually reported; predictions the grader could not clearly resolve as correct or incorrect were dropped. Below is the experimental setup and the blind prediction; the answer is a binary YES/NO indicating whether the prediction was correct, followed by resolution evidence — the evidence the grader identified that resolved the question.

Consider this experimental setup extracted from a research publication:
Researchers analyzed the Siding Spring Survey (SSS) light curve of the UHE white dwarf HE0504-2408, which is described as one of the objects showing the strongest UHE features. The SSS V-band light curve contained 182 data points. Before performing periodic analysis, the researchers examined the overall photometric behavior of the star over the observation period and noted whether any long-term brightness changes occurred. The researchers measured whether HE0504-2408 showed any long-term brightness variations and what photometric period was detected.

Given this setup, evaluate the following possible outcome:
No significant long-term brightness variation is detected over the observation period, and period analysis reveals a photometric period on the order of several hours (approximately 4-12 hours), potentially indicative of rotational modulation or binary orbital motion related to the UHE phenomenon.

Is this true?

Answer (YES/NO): NO